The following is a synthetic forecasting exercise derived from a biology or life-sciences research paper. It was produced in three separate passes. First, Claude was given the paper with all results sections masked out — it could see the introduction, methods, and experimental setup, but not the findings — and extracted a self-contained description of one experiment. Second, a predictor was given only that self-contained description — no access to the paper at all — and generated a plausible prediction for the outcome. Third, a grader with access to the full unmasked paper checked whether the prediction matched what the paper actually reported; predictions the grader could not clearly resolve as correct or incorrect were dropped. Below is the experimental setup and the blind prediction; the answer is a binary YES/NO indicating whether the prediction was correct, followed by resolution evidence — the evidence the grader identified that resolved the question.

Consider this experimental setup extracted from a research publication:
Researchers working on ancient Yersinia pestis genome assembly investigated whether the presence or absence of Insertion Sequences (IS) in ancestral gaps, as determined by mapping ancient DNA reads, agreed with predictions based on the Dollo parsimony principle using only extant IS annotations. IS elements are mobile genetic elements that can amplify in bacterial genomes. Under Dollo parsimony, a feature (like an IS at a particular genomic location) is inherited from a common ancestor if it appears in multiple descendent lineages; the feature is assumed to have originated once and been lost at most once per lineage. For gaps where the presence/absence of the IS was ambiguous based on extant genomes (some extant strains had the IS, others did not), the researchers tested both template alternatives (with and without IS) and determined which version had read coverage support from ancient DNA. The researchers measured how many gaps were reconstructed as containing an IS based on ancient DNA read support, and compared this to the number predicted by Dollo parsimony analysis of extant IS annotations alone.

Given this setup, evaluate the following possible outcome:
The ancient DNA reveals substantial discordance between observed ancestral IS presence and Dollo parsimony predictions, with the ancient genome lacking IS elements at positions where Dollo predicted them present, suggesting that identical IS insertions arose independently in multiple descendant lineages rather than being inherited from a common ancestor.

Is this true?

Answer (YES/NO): NO